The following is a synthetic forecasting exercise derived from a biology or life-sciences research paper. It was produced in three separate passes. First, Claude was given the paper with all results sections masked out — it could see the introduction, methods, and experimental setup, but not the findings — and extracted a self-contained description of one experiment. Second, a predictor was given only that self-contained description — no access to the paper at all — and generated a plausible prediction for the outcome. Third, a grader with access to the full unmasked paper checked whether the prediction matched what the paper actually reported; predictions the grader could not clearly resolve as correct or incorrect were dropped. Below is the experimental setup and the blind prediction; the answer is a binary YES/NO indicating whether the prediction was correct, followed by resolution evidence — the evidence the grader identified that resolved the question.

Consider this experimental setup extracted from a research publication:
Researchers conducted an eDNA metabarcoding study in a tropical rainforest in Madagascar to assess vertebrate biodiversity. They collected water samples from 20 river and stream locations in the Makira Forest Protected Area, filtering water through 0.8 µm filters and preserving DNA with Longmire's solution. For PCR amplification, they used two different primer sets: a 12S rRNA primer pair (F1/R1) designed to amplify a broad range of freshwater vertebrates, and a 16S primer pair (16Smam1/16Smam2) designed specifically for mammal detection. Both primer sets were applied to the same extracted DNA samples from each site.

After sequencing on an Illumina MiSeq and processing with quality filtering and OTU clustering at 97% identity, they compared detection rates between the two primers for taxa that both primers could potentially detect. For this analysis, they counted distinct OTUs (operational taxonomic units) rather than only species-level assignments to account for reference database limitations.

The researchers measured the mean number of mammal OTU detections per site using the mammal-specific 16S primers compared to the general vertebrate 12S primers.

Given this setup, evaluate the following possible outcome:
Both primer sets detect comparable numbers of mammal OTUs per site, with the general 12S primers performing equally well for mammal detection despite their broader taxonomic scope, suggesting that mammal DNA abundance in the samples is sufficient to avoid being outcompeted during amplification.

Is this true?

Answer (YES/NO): YES